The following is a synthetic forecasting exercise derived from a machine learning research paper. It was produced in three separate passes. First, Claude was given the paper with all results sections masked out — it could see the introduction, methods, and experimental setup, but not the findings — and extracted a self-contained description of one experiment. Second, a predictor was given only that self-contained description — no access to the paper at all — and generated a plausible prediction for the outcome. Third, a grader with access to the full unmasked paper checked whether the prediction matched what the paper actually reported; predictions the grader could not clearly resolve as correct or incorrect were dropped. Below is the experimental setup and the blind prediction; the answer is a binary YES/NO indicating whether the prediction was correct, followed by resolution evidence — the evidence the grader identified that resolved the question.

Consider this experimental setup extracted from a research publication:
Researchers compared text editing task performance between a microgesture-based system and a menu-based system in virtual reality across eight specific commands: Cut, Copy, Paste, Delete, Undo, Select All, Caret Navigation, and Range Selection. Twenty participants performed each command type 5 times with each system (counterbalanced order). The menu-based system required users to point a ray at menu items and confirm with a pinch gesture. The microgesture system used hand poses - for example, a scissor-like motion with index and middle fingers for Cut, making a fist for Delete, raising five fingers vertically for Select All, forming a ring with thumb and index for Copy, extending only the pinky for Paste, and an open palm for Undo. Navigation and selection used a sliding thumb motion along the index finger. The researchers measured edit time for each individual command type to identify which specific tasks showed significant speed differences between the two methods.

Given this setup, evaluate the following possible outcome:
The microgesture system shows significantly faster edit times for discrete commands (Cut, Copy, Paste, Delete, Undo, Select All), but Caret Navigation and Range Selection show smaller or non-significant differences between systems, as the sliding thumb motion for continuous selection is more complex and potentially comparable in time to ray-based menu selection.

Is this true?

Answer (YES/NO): NO